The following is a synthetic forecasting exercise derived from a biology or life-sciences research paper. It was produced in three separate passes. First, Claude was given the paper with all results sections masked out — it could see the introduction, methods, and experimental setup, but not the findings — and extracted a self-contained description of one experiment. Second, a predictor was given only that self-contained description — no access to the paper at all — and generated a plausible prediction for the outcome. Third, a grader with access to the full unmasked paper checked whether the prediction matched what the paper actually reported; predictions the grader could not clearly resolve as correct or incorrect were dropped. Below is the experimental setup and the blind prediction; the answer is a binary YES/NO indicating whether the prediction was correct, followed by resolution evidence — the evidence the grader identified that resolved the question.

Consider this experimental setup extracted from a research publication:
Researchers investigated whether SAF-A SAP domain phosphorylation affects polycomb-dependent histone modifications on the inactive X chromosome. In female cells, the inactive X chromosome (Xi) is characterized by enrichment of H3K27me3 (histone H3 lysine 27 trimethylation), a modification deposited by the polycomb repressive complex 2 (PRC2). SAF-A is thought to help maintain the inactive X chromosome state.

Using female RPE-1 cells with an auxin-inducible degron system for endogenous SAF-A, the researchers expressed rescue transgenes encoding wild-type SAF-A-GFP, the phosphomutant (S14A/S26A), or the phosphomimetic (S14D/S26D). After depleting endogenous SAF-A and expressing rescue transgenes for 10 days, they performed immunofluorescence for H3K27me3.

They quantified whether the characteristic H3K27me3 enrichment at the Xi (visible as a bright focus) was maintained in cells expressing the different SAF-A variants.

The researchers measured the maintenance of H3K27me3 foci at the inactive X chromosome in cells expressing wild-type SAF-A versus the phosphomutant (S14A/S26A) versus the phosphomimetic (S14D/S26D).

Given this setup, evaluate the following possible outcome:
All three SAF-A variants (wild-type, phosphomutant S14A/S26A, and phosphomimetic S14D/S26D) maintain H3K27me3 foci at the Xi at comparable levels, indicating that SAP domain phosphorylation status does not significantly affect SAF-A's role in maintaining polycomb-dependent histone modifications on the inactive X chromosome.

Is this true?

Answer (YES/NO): NO